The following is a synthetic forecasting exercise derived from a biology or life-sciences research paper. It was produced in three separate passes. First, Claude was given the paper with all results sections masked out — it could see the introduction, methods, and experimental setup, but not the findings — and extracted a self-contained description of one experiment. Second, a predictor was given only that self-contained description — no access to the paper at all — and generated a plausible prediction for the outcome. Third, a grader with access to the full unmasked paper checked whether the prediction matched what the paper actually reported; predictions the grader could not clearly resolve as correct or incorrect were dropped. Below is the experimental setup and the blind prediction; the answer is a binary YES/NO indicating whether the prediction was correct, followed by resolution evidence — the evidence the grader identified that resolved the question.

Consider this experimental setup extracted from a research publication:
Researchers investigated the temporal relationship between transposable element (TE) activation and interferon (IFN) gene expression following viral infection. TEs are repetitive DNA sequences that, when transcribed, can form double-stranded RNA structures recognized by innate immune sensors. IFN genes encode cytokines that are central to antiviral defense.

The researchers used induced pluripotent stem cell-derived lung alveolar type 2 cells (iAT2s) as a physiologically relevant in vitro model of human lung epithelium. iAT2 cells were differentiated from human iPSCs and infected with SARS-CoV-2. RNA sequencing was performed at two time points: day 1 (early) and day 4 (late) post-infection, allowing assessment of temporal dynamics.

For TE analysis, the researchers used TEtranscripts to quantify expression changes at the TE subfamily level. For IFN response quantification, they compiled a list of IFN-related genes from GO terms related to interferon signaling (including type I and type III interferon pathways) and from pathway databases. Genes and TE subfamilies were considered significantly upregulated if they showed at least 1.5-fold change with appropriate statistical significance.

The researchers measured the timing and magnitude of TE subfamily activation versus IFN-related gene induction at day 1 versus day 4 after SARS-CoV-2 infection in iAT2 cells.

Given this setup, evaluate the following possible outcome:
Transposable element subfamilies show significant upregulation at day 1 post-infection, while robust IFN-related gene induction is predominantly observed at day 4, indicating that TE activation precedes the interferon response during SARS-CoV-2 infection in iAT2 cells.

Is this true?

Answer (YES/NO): NO